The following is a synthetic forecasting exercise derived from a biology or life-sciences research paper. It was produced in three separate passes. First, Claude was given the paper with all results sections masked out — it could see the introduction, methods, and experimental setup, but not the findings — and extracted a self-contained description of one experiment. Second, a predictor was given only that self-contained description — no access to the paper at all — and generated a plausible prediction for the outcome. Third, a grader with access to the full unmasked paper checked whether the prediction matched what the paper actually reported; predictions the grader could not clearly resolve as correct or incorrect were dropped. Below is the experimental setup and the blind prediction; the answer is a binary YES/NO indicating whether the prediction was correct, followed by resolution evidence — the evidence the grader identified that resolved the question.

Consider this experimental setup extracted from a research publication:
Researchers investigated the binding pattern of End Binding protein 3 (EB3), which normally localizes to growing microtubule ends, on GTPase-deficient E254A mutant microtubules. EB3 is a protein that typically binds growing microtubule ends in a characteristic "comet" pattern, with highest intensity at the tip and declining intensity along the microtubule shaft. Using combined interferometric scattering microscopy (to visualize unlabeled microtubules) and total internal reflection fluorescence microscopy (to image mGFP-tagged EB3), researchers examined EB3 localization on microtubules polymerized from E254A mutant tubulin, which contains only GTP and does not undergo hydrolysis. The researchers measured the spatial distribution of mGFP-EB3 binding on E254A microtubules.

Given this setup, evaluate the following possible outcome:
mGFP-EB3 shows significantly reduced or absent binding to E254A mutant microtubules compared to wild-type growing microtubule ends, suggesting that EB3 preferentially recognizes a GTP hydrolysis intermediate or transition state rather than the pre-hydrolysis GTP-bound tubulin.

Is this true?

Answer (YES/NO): NO